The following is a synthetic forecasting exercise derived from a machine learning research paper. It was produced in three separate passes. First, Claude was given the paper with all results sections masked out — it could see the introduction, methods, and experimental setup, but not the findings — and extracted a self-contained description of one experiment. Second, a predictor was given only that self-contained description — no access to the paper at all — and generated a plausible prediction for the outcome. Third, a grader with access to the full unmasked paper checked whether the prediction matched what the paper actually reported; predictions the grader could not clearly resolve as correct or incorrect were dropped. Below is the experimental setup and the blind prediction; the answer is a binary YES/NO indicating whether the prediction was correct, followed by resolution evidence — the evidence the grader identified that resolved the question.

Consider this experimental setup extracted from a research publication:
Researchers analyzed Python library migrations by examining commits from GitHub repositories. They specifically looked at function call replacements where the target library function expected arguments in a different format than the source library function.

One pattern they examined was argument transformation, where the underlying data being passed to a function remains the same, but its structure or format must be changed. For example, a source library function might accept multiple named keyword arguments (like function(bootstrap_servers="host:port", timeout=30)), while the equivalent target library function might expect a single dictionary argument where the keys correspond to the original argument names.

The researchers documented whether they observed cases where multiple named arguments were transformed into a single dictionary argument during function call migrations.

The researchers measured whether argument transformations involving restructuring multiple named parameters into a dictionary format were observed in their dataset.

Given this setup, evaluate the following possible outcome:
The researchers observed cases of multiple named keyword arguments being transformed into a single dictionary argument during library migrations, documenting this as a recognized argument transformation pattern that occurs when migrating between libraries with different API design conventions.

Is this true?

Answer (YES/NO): YES